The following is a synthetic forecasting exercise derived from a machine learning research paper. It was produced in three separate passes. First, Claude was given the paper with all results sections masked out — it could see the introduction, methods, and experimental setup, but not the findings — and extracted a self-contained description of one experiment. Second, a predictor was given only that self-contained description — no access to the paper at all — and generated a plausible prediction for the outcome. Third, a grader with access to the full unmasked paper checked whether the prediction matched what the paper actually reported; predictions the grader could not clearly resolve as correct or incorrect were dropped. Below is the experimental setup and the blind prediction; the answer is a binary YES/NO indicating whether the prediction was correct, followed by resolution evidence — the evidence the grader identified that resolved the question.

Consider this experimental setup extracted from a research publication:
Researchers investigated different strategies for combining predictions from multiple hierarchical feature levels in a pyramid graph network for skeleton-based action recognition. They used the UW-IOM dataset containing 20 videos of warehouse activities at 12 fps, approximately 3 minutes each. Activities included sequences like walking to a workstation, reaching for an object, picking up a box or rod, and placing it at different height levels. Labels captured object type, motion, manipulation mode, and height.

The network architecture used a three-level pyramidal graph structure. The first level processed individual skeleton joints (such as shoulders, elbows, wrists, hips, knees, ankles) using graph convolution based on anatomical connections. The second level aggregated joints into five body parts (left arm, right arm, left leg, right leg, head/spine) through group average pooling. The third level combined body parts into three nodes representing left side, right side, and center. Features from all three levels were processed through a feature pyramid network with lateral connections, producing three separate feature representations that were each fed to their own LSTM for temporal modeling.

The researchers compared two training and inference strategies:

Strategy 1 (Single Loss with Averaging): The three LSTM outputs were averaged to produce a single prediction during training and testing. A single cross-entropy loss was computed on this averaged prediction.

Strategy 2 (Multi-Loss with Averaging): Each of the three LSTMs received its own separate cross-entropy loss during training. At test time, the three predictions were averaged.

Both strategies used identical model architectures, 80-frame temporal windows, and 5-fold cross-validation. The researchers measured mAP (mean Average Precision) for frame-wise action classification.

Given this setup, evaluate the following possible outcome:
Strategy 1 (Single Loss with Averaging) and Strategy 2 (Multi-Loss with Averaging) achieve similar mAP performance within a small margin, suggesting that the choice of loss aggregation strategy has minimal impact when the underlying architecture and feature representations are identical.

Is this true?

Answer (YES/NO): NO